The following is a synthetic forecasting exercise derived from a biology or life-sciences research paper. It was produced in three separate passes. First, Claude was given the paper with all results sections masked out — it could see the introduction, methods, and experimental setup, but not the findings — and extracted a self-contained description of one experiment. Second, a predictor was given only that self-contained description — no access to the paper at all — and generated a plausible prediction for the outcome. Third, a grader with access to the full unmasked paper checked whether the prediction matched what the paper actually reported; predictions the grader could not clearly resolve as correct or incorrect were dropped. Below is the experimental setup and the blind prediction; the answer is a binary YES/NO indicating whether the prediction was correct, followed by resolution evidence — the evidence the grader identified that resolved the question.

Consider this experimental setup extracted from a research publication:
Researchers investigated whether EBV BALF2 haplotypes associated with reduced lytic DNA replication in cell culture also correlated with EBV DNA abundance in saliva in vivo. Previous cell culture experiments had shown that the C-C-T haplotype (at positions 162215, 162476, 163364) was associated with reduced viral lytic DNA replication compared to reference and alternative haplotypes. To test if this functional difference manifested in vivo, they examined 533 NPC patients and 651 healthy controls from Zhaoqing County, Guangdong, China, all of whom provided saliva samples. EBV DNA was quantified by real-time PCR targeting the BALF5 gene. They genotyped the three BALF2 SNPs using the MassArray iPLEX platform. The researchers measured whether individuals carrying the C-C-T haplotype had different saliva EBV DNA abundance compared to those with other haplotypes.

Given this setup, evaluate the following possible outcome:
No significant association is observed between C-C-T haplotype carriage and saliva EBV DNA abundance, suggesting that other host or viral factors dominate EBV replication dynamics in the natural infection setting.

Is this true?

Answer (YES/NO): YES